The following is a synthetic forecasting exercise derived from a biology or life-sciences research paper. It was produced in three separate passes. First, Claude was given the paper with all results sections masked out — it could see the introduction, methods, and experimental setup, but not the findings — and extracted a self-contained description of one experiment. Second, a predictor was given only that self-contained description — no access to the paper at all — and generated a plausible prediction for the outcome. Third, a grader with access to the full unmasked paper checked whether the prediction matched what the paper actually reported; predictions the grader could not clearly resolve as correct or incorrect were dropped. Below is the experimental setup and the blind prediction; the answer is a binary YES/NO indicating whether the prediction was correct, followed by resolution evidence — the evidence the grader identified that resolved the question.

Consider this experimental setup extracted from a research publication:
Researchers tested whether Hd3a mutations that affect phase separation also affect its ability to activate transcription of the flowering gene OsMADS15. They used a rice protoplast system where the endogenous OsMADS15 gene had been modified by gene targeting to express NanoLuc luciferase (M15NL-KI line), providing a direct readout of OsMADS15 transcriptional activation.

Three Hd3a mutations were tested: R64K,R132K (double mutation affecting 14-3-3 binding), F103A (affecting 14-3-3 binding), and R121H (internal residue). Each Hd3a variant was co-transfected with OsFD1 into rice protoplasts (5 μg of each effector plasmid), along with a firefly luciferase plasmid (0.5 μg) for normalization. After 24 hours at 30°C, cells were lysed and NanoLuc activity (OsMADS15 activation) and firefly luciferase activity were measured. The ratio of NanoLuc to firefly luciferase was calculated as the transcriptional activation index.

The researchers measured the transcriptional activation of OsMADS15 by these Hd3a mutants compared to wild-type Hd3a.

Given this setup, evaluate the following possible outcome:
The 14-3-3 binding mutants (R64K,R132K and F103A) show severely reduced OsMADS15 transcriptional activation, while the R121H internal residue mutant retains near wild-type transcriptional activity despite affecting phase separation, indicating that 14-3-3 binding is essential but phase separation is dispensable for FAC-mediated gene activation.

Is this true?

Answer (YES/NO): NO